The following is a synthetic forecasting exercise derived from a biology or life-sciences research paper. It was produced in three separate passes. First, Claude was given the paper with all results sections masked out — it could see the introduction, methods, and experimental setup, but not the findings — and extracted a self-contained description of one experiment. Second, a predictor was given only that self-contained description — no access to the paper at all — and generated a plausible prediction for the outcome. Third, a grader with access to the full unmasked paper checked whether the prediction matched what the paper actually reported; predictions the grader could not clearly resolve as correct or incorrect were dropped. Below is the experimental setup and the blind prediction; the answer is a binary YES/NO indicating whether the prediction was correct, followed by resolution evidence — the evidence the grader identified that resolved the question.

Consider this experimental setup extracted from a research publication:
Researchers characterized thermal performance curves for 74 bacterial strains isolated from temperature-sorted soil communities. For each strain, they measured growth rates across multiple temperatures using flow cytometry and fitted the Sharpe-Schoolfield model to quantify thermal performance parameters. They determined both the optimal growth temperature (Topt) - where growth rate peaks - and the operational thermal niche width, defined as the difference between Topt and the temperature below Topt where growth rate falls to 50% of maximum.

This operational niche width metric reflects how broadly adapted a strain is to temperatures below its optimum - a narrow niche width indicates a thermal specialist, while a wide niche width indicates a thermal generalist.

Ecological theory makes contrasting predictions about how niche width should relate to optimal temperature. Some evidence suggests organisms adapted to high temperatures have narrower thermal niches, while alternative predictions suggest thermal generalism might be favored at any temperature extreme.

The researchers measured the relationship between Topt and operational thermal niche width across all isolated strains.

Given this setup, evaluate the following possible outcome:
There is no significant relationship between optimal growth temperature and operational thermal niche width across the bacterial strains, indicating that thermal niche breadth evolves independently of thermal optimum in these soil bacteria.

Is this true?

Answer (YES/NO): YES